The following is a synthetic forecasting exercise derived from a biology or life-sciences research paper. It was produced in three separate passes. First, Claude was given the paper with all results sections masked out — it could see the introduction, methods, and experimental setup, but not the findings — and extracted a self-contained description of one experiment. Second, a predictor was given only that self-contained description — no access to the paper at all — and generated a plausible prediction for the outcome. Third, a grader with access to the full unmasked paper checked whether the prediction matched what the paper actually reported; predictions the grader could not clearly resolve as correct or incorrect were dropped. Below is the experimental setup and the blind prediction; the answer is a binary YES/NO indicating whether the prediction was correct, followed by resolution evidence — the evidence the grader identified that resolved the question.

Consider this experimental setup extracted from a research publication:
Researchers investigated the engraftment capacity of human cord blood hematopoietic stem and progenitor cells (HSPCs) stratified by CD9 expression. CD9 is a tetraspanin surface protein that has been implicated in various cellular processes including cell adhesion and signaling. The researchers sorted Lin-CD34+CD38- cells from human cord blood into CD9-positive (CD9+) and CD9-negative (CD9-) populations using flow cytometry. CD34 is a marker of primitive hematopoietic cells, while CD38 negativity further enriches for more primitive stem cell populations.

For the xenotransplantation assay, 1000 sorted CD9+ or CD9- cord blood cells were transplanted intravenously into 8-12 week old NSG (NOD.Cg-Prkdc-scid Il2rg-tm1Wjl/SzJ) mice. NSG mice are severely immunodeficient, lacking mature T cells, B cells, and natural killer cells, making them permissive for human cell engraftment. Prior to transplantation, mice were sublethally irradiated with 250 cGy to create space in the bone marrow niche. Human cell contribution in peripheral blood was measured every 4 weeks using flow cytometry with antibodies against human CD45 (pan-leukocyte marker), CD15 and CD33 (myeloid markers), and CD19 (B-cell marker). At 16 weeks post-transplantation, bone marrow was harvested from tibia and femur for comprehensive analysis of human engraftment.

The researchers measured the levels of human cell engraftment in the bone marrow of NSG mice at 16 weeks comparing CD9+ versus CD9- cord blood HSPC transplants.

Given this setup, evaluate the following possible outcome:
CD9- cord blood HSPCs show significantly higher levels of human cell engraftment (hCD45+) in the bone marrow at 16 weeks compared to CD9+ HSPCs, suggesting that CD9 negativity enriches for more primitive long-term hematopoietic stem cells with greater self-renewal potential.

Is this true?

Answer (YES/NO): NO